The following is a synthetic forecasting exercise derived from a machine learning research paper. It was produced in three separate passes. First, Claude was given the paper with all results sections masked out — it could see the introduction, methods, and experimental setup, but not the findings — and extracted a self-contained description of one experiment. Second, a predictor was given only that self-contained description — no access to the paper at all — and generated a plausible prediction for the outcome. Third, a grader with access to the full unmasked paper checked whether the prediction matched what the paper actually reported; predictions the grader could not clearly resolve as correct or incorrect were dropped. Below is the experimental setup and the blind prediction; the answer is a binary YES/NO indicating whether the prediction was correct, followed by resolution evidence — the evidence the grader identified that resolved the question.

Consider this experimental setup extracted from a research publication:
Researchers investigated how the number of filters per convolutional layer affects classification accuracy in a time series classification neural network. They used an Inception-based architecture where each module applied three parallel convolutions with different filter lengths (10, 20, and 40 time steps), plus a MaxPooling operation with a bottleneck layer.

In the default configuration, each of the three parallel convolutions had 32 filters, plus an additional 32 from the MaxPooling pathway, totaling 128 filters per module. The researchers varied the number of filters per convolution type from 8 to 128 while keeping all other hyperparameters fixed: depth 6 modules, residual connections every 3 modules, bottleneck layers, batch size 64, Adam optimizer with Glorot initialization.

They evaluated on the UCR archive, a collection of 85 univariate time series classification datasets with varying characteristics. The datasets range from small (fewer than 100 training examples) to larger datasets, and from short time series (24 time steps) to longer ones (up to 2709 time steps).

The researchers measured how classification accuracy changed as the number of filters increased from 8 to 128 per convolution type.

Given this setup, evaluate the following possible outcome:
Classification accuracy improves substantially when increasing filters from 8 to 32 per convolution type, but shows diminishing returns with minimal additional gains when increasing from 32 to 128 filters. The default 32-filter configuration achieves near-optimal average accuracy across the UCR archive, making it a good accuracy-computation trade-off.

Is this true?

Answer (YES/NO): NO